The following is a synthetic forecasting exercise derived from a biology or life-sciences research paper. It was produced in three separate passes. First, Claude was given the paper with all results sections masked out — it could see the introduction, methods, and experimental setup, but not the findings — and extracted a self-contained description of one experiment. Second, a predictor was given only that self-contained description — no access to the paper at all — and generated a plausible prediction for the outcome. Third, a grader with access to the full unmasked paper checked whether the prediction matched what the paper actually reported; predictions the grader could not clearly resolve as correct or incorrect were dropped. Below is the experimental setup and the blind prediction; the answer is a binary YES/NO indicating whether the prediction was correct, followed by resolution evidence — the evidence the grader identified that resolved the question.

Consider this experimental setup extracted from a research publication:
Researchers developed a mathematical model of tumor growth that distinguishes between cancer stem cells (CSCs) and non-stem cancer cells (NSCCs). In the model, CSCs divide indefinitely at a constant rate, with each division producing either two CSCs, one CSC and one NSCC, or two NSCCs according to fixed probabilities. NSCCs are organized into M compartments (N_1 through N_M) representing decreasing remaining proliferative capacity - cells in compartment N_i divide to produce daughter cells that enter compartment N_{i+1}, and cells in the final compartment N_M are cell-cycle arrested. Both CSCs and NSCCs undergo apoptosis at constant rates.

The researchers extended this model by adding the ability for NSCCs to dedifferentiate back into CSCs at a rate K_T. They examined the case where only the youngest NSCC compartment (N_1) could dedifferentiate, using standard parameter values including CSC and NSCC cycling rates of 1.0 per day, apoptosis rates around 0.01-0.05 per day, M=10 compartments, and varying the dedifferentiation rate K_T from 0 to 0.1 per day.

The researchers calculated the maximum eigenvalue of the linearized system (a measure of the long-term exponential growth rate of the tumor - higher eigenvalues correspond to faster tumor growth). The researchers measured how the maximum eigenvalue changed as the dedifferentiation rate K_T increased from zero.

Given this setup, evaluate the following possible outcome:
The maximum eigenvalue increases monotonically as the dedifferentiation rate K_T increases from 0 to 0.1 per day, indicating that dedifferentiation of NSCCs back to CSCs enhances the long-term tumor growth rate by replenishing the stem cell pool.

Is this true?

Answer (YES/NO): YES